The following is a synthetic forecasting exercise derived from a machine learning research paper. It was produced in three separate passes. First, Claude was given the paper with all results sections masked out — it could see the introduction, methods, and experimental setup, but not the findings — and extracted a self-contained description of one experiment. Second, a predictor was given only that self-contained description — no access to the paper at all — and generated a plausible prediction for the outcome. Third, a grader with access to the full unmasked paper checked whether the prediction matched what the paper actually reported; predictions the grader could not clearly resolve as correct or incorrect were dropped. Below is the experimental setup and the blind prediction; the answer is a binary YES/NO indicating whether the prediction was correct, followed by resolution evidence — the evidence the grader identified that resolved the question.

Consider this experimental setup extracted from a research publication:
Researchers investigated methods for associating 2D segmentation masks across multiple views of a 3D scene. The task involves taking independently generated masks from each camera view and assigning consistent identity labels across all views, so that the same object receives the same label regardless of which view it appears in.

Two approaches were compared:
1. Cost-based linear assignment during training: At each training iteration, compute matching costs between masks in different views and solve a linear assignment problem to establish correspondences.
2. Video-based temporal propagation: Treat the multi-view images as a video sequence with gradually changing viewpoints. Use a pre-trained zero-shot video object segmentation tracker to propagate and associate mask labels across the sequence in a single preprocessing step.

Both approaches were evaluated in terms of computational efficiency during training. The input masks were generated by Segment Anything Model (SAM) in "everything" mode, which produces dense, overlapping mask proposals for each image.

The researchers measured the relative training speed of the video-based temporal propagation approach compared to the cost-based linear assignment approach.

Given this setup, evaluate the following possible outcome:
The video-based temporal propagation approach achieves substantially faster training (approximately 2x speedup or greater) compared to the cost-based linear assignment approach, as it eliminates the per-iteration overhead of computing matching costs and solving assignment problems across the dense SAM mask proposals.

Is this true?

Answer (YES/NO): YES